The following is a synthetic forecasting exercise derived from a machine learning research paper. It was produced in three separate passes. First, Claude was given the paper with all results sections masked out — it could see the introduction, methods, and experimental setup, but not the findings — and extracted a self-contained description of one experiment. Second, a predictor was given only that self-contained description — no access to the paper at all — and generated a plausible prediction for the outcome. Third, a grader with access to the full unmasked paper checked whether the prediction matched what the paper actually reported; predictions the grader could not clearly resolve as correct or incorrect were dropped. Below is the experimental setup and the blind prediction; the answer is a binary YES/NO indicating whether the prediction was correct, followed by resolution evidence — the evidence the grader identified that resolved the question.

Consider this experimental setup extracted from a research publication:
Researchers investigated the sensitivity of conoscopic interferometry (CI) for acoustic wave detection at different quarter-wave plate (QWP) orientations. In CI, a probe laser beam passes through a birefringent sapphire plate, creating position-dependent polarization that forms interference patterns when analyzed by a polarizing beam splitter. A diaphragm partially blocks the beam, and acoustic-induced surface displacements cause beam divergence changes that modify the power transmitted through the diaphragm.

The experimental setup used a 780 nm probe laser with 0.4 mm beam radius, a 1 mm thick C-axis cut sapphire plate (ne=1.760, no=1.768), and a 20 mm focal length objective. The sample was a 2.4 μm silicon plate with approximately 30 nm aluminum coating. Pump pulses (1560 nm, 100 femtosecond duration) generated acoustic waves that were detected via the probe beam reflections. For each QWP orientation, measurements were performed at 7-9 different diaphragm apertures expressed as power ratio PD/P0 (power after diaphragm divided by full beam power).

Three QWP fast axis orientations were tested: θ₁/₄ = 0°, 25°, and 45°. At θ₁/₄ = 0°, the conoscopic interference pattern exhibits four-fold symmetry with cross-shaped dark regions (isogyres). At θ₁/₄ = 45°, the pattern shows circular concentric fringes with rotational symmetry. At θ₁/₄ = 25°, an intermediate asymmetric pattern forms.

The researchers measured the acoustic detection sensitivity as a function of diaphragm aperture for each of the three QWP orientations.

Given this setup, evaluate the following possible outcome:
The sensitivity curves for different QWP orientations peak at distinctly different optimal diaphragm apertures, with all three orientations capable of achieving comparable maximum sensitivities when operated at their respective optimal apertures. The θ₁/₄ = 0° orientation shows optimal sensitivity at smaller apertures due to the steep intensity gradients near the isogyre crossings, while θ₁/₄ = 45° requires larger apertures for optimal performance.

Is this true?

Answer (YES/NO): NO